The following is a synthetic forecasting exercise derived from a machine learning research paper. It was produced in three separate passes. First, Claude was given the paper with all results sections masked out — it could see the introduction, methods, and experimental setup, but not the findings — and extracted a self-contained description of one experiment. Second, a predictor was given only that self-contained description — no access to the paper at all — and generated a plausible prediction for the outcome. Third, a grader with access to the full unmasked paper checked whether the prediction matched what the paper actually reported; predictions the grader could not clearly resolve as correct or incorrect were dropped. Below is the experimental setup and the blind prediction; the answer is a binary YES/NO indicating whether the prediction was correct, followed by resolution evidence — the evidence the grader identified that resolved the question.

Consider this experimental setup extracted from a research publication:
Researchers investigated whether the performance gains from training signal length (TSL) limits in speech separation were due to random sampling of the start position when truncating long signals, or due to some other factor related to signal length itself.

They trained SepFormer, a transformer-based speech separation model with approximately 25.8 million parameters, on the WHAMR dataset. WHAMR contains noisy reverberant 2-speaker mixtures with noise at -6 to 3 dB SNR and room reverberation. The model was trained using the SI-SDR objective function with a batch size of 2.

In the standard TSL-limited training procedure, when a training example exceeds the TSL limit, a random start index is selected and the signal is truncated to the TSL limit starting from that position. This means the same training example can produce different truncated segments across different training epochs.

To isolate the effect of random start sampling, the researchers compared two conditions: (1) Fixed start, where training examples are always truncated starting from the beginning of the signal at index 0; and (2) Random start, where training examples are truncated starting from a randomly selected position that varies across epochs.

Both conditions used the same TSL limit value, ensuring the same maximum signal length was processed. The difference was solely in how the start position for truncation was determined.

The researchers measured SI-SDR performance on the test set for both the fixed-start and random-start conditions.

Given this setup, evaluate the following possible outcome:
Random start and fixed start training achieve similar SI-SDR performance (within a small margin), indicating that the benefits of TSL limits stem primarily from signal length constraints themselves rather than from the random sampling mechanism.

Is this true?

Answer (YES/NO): NO